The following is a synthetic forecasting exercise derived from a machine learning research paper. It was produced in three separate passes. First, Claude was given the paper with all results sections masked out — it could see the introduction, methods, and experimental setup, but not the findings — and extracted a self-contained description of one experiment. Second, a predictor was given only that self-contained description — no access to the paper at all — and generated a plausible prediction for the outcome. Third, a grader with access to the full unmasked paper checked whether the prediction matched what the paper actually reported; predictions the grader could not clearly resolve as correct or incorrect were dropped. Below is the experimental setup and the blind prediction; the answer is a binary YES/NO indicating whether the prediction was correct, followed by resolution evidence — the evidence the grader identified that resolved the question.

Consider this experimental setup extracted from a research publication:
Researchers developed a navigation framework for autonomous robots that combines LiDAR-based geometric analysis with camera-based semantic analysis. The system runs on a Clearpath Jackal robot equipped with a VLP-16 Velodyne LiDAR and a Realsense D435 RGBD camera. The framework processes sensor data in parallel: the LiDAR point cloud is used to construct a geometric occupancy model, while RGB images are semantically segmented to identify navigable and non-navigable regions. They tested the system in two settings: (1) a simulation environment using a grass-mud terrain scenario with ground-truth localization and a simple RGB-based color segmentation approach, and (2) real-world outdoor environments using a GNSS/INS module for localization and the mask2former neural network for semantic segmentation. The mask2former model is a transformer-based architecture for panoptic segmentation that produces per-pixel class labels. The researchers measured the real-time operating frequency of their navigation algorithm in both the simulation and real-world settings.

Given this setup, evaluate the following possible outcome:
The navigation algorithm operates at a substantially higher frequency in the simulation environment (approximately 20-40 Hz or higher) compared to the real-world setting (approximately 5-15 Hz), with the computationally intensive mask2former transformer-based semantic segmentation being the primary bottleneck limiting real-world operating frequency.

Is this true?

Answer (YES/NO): NO